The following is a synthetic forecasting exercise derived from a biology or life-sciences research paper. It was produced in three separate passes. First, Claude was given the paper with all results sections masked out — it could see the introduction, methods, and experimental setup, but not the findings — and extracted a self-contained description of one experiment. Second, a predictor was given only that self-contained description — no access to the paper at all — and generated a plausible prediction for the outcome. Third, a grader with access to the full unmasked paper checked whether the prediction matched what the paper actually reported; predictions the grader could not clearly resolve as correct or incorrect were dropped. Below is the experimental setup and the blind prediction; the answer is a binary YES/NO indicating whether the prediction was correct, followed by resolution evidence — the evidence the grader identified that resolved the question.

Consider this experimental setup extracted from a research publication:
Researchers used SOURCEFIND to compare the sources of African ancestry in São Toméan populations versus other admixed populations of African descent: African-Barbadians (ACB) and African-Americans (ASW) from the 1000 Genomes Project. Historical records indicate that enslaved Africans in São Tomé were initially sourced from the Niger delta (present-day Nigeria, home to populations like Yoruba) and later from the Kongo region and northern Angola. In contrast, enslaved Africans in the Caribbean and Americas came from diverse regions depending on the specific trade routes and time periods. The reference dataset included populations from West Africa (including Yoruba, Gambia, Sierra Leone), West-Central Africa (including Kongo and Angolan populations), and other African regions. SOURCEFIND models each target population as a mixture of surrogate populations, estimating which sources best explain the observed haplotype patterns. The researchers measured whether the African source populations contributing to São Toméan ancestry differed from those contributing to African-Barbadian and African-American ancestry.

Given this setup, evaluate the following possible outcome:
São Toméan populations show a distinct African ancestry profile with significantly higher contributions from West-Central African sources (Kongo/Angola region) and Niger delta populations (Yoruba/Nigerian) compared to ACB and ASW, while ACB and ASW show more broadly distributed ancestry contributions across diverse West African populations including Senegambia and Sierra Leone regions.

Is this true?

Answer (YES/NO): NO